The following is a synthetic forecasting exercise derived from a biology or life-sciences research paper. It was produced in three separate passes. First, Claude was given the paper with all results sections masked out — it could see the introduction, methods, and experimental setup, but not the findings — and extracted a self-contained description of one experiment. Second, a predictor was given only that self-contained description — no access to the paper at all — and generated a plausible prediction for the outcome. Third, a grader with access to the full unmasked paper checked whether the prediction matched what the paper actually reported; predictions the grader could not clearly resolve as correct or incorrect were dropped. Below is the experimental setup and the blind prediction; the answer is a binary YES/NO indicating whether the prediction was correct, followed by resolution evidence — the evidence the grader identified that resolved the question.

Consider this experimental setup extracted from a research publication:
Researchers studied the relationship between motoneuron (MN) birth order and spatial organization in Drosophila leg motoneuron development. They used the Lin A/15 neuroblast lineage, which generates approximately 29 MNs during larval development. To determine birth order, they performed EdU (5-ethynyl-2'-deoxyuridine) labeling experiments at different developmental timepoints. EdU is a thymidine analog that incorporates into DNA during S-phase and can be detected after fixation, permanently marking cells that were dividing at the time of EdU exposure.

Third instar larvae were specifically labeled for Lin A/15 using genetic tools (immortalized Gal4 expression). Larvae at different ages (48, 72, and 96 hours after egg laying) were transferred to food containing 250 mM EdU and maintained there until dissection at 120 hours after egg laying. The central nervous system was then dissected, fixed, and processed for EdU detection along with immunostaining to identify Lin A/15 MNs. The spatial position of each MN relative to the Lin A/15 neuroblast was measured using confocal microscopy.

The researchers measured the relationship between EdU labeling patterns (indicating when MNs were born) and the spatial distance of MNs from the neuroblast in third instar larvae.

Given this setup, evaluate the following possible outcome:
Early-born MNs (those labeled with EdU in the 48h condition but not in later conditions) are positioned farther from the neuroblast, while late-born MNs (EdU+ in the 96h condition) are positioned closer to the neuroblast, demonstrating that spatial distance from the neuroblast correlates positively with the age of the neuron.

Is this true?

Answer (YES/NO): YES